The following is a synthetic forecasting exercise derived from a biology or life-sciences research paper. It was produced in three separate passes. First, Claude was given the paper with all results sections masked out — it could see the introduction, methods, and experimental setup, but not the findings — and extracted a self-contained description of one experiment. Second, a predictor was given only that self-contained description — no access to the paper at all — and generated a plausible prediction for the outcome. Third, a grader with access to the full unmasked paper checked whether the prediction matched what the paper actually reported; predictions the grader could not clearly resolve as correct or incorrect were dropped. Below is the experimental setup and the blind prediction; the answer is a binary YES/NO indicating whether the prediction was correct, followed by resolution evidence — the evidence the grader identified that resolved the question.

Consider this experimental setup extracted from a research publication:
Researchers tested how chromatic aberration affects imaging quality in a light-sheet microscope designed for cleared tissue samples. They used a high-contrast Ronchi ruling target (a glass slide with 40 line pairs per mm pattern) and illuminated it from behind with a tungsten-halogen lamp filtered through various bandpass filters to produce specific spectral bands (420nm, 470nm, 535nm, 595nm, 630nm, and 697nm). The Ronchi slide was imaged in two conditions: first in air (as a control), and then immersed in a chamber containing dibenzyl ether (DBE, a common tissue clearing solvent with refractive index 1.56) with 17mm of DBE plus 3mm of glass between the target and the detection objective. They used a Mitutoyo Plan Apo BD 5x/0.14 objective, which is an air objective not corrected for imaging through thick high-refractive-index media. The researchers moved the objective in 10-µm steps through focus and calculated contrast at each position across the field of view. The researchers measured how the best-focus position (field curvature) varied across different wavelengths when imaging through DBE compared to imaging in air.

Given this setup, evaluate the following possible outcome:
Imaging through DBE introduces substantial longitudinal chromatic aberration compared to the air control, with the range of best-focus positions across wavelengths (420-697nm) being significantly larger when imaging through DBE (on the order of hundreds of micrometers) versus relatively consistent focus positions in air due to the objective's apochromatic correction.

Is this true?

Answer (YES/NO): NO